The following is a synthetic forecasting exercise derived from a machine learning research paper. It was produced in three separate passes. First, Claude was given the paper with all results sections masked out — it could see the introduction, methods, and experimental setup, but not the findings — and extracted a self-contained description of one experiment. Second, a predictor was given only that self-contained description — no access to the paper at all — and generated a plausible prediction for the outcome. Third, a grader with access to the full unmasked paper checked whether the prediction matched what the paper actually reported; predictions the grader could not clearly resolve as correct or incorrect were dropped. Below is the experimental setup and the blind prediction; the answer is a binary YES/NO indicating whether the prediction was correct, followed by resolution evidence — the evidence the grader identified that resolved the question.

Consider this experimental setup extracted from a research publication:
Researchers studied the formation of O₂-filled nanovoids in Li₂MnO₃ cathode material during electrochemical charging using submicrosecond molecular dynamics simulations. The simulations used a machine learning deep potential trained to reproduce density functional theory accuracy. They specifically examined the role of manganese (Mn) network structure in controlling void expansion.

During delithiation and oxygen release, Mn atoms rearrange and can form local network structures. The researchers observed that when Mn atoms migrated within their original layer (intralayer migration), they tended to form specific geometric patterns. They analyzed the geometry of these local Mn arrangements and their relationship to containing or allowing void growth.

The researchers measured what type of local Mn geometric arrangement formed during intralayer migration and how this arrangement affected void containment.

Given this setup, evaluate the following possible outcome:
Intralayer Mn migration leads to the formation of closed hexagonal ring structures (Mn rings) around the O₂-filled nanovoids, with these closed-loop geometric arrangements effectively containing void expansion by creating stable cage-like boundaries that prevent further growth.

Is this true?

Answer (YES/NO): NO